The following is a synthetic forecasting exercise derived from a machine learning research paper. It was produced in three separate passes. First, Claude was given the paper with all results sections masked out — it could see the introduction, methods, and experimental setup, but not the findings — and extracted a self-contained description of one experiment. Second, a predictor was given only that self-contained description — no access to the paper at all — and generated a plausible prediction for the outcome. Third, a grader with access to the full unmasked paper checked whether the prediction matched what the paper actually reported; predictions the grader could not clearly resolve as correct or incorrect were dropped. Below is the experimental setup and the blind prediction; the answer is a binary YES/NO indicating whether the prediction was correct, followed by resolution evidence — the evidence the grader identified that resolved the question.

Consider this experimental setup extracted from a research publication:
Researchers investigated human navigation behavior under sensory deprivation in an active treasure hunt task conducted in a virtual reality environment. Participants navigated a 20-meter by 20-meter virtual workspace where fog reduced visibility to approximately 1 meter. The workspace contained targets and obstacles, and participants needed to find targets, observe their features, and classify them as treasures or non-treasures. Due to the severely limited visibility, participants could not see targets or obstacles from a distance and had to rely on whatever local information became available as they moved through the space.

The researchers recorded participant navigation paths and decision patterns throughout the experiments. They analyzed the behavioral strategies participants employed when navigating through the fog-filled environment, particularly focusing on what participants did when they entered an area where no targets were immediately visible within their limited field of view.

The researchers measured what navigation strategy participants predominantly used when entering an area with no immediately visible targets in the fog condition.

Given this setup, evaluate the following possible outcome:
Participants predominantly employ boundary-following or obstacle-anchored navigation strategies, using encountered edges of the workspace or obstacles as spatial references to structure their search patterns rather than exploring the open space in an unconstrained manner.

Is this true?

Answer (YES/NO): YES